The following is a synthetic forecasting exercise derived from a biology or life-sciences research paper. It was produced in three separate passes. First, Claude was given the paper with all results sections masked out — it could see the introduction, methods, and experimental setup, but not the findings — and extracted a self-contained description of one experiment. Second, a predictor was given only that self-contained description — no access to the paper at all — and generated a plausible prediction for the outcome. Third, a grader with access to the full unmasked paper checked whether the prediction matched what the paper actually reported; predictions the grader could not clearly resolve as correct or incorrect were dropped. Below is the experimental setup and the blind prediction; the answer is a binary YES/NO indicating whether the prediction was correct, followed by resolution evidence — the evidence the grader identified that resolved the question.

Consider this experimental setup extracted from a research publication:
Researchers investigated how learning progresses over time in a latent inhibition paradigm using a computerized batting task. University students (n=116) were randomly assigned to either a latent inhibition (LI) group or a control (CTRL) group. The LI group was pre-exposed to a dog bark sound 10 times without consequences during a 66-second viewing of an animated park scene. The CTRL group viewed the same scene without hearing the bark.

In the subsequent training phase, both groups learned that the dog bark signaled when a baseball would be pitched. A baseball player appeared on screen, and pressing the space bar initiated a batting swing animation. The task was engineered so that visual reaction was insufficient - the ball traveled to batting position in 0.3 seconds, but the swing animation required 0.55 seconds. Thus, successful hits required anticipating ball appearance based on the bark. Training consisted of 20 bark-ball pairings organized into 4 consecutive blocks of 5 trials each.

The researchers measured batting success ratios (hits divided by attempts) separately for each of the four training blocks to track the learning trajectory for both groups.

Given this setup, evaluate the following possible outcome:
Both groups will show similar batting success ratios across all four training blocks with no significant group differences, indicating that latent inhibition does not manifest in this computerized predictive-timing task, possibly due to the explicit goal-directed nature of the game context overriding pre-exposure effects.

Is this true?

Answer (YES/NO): NO